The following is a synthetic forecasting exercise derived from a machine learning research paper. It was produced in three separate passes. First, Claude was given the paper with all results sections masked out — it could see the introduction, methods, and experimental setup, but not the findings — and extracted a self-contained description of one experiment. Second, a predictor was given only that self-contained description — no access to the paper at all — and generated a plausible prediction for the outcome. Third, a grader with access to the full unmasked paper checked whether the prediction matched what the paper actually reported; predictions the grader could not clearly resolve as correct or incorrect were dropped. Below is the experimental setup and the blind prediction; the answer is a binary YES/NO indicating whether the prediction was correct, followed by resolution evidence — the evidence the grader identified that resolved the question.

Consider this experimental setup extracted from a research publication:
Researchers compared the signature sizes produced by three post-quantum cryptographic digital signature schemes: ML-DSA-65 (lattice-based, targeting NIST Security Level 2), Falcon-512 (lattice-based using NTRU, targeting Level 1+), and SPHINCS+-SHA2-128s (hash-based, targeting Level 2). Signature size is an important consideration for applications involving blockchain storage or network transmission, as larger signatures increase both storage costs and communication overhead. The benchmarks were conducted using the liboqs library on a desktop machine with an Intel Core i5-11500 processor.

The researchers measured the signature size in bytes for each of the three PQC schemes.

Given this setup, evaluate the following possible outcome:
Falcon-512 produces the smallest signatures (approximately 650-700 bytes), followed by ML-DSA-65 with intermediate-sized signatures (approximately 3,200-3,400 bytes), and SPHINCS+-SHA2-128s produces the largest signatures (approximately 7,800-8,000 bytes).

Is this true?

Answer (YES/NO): YES